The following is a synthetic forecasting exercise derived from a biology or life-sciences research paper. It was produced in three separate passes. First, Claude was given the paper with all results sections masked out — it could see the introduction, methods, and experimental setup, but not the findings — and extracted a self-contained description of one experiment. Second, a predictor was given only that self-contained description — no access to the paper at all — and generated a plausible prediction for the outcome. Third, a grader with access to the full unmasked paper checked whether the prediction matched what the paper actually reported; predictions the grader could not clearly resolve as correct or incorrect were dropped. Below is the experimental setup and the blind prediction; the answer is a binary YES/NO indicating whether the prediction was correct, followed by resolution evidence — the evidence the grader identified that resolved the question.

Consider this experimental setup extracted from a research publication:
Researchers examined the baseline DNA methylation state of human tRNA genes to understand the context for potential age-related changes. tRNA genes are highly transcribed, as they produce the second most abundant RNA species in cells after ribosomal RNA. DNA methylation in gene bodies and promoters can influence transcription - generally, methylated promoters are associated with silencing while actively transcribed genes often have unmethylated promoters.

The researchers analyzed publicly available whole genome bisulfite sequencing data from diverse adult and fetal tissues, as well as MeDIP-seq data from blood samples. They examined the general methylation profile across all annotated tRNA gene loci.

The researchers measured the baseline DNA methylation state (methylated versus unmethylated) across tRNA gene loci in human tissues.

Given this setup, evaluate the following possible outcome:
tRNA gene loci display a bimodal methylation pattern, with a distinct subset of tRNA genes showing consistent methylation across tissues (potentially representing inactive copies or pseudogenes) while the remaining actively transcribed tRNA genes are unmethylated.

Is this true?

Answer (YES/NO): NO